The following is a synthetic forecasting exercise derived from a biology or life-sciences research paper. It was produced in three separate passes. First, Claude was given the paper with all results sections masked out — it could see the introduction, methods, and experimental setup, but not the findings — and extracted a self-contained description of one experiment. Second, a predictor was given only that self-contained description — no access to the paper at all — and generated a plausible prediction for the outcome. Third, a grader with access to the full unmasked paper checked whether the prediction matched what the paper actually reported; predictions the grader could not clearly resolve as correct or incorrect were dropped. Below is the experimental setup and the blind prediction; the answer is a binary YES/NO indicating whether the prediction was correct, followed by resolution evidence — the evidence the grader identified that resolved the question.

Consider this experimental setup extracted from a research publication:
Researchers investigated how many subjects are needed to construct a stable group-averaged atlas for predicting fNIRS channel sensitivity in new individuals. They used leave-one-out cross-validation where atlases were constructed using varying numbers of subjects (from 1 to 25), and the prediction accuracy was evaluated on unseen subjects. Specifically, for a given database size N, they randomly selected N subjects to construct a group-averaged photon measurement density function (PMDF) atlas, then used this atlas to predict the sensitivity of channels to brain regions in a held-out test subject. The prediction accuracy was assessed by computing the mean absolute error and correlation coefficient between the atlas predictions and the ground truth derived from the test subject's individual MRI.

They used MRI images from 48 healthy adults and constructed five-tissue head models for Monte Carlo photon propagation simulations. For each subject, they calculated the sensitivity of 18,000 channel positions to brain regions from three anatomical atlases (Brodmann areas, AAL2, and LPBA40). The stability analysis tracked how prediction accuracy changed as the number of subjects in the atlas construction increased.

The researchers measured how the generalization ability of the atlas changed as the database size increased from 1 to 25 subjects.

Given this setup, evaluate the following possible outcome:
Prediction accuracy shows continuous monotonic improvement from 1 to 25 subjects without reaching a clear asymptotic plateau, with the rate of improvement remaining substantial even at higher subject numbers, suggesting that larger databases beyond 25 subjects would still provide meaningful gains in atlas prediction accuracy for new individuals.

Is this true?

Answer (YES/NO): NO